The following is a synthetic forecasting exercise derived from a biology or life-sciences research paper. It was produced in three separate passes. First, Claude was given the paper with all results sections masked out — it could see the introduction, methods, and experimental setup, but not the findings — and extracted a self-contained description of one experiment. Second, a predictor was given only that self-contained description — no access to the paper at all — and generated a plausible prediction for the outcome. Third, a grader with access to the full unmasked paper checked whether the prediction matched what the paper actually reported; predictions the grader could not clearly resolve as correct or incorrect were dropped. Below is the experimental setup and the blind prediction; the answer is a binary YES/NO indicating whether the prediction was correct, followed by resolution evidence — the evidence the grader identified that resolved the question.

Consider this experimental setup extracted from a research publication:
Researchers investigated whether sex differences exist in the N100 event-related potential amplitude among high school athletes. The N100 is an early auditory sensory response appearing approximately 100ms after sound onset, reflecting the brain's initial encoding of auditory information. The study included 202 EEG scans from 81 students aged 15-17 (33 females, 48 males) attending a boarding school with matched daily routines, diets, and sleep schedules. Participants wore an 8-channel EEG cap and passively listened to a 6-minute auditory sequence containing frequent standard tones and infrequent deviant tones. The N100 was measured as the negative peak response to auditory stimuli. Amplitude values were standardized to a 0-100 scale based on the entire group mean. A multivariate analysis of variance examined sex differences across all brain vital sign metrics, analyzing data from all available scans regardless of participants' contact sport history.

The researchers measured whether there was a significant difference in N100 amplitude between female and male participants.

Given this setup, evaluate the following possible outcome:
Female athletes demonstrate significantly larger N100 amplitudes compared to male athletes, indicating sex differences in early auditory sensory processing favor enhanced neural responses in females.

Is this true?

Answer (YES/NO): NO